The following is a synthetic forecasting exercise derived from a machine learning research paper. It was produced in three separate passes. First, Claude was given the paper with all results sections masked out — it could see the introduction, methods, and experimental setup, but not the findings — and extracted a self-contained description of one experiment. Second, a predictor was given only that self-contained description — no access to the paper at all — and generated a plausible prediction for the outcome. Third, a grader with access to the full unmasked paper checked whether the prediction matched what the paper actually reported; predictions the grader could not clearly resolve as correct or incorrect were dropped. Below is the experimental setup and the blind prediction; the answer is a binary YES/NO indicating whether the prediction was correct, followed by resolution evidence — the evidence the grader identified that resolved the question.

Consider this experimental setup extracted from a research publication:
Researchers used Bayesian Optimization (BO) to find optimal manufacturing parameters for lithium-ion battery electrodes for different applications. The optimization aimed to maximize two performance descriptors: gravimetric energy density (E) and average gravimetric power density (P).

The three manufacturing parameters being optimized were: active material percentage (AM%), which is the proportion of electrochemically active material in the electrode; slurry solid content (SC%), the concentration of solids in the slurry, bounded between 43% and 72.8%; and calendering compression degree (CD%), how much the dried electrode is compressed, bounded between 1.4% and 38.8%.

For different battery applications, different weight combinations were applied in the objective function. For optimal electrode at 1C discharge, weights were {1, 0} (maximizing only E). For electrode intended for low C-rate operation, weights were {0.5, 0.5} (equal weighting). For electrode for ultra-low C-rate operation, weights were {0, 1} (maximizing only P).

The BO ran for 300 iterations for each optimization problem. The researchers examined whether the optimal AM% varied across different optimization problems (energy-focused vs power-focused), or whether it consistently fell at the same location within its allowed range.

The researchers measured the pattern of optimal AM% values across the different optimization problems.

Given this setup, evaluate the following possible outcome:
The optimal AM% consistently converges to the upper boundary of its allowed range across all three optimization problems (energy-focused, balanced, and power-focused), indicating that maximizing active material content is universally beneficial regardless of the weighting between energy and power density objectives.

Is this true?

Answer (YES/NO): YES